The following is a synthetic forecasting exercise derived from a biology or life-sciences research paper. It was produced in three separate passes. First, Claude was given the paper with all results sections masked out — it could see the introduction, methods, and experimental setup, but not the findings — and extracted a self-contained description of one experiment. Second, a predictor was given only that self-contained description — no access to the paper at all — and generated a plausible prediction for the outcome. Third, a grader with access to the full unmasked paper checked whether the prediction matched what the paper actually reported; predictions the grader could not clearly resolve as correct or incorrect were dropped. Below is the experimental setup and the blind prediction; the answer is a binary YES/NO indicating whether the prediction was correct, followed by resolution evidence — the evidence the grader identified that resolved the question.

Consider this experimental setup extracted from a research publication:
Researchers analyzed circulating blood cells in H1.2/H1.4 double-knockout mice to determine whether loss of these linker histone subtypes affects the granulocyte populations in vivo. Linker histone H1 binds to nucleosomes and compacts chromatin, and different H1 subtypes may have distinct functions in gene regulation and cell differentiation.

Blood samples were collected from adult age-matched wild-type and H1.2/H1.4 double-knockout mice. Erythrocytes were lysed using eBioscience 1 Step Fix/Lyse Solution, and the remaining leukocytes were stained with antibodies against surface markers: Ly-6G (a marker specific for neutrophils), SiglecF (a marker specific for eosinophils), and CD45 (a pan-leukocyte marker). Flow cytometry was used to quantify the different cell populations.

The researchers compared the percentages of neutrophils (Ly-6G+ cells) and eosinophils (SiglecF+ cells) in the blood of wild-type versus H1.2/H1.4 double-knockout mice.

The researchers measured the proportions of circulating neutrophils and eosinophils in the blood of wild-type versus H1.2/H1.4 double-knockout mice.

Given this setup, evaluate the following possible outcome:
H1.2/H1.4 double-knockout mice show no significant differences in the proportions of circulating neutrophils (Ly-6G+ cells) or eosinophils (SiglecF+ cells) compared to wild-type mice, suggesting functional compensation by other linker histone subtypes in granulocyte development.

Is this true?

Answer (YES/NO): YES